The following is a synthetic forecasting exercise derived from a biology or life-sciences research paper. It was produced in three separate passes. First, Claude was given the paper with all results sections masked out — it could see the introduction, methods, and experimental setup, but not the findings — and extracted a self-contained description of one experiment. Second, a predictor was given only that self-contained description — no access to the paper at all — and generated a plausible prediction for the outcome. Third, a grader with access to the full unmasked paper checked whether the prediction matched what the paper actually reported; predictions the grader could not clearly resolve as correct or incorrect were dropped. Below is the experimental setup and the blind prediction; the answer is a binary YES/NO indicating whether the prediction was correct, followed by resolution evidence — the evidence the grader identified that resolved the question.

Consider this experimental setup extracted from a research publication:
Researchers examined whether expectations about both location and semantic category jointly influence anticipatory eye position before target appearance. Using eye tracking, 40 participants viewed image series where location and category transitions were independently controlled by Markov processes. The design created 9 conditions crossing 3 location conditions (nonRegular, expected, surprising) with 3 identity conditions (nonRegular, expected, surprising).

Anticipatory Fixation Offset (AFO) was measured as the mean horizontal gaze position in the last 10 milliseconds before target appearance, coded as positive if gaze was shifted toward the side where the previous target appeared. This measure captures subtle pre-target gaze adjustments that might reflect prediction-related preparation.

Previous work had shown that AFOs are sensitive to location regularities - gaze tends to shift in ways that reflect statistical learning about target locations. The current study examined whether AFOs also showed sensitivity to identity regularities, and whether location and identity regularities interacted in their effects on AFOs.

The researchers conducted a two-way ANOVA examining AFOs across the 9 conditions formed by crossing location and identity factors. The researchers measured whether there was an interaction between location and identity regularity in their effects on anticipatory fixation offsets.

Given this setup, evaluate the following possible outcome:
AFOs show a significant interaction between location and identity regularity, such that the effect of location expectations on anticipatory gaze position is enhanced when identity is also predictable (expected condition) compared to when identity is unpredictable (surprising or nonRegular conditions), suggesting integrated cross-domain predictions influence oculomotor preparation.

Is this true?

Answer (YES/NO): NO